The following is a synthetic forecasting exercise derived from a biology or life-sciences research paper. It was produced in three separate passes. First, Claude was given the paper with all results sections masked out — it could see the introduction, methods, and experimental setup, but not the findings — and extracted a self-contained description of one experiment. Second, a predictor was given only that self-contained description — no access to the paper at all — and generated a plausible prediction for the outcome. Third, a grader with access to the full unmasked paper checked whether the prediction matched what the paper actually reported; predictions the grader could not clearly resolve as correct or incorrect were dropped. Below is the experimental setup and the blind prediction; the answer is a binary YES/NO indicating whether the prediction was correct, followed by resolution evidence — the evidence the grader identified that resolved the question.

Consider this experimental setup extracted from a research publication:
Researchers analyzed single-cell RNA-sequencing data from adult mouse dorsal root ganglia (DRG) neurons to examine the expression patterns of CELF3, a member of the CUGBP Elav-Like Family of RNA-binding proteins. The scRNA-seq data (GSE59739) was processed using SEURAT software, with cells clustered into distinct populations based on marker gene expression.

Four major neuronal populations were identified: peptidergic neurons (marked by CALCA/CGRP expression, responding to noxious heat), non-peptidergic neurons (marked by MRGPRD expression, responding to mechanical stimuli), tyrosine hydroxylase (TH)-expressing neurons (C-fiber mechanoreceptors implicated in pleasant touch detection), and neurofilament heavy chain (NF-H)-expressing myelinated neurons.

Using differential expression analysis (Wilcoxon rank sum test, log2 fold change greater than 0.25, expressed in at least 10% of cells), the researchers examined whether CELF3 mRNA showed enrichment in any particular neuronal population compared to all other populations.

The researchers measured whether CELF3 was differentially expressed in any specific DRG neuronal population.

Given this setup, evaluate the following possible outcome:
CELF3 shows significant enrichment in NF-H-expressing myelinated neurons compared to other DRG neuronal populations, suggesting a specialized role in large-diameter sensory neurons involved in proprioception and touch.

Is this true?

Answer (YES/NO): NO